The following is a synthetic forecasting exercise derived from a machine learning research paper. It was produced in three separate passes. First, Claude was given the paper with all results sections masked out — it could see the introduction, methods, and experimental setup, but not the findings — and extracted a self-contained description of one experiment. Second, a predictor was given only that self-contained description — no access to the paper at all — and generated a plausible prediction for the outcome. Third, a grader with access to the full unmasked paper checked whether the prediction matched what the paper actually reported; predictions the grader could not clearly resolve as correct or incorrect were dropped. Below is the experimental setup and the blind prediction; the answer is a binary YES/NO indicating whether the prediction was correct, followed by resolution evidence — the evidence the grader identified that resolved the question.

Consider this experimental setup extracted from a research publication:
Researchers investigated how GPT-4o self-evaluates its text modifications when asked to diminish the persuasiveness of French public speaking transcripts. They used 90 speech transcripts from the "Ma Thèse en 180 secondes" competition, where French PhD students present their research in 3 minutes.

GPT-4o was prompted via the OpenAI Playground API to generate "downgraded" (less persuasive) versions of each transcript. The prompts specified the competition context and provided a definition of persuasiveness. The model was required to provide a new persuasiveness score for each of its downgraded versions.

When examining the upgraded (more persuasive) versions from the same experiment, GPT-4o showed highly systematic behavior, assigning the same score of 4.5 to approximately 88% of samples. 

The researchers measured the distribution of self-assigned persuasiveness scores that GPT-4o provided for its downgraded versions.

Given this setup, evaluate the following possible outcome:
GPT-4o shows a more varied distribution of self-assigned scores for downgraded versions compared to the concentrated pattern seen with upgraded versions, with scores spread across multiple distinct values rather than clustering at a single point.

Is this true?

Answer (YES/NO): YES